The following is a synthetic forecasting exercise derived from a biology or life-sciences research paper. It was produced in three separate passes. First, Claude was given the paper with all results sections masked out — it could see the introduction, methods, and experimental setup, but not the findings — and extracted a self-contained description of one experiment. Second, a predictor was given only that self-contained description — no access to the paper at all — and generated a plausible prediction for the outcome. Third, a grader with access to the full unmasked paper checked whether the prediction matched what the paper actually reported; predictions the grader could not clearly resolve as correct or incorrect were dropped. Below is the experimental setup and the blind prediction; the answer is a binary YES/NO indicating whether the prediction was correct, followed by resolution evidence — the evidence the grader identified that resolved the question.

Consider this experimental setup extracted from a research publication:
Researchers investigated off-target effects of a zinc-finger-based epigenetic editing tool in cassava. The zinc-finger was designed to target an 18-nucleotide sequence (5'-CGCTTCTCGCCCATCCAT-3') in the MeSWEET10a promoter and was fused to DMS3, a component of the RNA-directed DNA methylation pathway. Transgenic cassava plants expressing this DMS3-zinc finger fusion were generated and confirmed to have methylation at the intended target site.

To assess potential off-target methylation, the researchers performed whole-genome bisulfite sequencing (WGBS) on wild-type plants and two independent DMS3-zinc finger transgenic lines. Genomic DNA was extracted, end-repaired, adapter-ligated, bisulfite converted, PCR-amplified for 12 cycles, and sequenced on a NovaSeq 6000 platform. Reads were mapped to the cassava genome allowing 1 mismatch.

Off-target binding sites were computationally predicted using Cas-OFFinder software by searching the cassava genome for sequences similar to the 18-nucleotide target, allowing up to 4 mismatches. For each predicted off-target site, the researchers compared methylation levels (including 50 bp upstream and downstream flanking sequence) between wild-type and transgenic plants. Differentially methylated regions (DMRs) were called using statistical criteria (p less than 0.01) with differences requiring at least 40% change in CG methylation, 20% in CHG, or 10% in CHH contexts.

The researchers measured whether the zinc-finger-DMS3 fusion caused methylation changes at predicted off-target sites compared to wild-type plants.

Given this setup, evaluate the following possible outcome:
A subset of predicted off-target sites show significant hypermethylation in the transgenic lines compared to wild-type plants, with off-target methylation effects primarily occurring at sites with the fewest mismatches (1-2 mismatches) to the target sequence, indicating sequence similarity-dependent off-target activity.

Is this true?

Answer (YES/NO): NO